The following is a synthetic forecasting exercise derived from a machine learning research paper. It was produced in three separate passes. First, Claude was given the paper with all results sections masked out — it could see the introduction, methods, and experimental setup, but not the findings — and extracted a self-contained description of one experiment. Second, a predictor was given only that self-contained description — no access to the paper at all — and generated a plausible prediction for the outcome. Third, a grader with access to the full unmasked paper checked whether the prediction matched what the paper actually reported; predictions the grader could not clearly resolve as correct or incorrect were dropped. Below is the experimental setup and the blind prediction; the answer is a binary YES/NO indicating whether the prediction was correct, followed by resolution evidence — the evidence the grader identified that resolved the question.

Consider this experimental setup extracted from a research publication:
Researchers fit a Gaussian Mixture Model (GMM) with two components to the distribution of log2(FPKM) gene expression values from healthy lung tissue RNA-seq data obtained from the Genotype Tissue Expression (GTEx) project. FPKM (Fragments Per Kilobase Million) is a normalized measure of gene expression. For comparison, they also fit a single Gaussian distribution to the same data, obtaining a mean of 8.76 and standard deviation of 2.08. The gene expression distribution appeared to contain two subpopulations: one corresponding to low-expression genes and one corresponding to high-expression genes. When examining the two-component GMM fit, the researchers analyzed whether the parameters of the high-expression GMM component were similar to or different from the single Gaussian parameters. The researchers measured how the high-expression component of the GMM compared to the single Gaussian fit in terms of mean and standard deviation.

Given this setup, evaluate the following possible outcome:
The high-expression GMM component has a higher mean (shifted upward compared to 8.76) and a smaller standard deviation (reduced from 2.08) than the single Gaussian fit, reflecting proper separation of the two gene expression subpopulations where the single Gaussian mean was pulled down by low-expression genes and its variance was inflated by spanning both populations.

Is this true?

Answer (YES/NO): NO